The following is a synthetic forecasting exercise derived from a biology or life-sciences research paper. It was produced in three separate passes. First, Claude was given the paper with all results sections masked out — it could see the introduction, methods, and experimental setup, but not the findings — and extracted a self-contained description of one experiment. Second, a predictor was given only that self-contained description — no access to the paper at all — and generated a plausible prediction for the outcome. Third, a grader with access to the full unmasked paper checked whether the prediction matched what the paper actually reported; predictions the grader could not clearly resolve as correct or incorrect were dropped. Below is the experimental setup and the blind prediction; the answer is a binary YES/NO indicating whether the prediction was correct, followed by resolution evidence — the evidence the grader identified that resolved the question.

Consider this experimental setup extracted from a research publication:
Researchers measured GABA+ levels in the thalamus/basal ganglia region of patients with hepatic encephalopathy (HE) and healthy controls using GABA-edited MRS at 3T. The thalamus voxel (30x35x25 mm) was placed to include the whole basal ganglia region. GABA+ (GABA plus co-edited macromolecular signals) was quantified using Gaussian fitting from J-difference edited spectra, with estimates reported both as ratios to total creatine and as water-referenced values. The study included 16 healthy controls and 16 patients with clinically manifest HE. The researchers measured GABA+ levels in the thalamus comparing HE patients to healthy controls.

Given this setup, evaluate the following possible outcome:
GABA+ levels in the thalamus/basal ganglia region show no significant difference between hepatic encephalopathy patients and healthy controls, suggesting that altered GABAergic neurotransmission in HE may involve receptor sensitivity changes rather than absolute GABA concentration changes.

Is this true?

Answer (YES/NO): YES